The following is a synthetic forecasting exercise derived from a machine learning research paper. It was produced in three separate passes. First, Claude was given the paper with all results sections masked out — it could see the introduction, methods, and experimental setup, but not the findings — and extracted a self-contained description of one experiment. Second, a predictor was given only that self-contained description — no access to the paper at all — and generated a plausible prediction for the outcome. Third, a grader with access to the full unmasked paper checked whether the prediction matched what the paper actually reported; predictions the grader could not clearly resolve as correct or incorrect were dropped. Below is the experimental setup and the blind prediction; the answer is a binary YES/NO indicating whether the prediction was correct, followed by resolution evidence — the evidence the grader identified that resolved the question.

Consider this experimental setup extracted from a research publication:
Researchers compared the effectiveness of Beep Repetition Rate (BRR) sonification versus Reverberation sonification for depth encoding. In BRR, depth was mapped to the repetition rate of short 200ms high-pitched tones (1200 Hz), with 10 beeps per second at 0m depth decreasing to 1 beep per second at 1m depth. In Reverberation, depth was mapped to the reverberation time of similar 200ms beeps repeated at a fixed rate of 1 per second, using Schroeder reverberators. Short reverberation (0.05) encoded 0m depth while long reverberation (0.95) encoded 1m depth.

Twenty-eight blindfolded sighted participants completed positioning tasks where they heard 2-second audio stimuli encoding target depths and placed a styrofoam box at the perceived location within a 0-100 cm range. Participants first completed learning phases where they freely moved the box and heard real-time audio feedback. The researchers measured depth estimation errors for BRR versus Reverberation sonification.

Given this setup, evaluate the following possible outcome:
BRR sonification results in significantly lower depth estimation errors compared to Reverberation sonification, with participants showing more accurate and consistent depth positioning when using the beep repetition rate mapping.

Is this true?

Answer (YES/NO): YES